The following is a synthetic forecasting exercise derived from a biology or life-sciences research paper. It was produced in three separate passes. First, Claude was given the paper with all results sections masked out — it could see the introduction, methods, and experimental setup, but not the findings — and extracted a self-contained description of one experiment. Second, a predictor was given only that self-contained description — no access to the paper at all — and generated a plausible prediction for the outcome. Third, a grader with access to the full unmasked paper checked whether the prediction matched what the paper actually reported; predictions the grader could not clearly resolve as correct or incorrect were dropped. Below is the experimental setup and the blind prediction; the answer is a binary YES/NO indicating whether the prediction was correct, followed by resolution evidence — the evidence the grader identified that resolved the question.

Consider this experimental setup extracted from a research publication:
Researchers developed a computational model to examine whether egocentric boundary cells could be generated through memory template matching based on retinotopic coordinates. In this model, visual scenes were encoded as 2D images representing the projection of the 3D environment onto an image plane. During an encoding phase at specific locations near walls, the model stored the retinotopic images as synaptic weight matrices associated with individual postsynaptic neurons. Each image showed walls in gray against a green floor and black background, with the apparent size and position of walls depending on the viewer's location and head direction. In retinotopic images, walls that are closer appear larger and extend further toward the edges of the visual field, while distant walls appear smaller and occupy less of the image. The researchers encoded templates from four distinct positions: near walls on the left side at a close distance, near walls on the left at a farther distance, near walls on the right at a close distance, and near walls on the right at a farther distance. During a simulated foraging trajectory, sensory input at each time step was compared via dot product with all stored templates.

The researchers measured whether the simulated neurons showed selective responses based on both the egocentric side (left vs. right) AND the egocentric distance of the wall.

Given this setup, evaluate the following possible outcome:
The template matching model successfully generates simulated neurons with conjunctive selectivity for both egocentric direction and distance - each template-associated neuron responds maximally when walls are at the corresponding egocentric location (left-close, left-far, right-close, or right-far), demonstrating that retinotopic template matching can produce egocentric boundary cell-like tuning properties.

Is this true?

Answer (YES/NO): YES